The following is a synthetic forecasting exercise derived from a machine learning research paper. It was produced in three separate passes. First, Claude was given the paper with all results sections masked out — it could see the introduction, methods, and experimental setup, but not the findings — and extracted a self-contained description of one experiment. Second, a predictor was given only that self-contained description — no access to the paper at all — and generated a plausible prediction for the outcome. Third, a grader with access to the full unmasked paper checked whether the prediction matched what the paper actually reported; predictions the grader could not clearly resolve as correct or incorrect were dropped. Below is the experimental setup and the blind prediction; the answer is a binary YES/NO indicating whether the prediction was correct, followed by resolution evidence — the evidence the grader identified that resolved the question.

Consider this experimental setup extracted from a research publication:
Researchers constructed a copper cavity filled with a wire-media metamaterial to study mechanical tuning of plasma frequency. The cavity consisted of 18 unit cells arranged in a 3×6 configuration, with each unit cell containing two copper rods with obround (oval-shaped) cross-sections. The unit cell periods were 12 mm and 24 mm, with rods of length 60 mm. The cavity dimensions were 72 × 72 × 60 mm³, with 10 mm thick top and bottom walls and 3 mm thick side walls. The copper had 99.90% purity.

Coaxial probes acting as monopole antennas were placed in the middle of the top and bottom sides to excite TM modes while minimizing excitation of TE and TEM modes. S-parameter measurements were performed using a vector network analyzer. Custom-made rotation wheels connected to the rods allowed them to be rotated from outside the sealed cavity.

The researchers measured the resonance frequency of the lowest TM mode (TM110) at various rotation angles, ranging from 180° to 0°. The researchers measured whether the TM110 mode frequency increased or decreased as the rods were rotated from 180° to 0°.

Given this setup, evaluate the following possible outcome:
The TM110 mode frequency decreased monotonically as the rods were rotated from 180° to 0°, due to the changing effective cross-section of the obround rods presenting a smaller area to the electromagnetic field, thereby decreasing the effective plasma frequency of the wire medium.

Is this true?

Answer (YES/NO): NO